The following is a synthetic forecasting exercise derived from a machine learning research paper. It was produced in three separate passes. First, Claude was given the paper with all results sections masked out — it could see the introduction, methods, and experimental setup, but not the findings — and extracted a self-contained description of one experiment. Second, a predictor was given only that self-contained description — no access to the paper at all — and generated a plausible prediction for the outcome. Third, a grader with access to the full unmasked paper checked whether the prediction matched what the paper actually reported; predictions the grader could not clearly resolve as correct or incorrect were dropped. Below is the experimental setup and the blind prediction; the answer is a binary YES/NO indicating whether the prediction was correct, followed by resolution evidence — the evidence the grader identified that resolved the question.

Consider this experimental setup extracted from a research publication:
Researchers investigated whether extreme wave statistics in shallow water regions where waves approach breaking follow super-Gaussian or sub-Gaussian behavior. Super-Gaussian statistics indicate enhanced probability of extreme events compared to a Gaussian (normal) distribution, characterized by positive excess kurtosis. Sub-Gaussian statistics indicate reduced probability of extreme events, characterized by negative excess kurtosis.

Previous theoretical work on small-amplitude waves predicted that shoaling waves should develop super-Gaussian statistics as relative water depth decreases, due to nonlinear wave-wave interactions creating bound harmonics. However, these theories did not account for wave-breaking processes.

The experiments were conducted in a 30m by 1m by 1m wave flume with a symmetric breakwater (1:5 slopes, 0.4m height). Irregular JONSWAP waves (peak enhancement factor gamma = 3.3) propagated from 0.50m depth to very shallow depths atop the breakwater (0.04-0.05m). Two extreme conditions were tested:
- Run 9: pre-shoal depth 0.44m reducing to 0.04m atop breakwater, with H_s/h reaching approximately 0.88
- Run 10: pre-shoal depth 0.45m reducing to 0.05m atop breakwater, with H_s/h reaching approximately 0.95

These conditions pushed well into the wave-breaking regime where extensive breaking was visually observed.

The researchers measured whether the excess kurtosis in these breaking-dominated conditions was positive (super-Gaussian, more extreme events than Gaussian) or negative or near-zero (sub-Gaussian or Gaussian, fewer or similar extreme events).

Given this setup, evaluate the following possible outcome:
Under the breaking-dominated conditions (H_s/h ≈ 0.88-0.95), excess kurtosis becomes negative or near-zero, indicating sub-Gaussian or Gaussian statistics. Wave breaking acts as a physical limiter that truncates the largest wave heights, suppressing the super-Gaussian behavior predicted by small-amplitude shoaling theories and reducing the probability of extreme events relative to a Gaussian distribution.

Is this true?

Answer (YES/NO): NO